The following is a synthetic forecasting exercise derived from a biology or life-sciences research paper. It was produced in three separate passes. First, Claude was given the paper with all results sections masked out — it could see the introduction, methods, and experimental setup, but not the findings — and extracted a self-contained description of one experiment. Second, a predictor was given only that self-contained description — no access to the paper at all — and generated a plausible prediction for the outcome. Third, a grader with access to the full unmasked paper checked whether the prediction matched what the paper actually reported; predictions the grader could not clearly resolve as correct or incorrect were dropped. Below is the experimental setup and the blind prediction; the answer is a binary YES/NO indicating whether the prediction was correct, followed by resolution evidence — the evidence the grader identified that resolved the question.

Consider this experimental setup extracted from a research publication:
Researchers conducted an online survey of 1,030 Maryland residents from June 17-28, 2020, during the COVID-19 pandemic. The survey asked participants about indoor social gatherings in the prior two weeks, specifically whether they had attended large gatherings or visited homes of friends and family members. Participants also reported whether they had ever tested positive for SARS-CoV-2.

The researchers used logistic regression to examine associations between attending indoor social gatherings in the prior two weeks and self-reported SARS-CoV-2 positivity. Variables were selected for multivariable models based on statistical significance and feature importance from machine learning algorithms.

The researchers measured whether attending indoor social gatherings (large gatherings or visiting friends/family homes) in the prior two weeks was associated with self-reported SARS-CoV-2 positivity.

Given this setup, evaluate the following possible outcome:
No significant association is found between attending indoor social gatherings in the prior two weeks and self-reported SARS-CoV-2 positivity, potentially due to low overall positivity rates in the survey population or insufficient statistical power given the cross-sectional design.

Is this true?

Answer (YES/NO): NO